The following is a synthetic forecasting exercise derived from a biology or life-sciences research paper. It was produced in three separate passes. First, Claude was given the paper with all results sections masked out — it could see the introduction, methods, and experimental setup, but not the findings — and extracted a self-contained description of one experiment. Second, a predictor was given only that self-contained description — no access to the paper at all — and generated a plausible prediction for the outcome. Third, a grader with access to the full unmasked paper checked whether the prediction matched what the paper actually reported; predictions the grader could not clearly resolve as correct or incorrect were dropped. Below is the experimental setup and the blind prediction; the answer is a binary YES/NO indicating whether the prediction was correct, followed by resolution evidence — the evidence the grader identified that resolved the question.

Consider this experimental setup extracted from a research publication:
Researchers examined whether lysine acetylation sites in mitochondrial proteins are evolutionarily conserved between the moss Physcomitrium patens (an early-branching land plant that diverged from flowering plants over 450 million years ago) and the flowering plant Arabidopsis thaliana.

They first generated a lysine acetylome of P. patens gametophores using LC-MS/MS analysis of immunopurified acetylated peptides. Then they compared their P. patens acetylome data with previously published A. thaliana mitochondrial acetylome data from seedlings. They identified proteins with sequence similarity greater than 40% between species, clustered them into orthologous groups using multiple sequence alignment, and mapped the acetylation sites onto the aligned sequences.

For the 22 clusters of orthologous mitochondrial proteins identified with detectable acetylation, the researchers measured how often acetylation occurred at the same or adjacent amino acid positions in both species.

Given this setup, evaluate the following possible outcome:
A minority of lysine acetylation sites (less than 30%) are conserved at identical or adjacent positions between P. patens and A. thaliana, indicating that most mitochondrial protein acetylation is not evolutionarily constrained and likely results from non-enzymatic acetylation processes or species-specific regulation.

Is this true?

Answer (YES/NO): YES